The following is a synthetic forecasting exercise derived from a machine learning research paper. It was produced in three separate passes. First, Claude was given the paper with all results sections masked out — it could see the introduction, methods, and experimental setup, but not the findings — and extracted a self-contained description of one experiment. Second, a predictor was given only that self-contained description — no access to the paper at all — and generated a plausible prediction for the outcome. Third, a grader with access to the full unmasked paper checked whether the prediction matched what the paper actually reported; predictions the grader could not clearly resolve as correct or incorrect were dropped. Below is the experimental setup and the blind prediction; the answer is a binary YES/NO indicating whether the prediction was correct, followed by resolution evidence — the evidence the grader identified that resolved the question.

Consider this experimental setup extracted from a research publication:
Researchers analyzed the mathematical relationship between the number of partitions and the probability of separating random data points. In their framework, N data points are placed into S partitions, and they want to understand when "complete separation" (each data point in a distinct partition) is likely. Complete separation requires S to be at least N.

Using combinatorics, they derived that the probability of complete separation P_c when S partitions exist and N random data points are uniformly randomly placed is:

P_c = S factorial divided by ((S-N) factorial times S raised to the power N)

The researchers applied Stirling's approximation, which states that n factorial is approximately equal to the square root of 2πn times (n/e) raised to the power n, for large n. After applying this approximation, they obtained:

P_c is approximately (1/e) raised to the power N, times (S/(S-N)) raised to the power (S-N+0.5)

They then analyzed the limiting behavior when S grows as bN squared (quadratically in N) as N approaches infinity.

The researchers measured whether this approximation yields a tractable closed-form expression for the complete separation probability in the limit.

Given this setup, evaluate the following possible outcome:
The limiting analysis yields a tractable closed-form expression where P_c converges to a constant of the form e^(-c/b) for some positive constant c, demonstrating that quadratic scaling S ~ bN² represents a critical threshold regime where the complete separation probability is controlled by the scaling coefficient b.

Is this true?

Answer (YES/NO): YES